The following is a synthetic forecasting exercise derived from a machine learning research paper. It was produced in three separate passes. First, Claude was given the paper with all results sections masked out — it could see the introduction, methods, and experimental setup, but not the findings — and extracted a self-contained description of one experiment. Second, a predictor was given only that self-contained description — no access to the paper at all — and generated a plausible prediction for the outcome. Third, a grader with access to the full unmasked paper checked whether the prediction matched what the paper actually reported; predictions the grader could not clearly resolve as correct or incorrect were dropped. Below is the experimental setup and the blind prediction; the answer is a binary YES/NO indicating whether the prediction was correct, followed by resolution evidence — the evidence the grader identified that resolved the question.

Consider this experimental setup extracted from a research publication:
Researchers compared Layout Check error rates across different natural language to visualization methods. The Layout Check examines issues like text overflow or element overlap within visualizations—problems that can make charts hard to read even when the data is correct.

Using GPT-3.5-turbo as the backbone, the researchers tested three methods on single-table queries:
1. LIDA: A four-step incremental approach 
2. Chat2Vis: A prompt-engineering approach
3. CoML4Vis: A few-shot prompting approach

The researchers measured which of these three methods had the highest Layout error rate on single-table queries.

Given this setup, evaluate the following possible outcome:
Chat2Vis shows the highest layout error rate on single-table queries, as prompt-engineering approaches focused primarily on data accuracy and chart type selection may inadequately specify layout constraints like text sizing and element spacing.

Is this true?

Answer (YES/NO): YES